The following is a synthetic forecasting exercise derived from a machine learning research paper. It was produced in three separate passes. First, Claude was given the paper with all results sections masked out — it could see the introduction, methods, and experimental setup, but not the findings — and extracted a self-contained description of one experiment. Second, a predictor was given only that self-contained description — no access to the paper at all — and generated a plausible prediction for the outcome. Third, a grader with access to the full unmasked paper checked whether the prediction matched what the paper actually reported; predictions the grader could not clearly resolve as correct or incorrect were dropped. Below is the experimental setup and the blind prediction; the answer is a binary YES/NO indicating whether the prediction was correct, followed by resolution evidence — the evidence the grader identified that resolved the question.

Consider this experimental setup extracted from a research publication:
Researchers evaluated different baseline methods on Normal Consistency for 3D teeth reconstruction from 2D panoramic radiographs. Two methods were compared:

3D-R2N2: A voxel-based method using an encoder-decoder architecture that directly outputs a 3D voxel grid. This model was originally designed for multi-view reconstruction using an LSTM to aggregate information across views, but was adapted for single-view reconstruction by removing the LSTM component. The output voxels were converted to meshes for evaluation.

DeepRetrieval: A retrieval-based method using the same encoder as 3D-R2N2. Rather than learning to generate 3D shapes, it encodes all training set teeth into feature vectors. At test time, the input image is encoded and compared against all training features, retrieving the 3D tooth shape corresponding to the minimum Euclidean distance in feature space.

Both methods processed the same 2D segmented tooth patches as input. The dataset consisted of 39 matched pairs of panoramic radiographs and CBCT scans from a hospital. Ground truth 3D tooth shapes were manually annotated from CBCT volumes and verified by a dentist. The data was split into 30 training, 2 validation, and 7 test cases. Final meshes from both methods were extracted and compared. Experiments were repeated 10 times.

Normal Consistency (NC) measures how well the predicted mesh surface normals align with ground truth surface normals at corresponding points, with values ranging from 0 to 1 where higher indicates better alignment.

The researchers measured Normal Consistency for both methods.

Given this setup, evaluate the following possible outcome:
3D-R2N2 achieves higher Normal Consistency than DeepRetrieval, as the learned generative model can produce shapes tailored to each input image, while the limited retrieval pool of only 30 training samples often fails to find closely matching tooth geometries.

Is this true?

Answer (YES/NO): NO